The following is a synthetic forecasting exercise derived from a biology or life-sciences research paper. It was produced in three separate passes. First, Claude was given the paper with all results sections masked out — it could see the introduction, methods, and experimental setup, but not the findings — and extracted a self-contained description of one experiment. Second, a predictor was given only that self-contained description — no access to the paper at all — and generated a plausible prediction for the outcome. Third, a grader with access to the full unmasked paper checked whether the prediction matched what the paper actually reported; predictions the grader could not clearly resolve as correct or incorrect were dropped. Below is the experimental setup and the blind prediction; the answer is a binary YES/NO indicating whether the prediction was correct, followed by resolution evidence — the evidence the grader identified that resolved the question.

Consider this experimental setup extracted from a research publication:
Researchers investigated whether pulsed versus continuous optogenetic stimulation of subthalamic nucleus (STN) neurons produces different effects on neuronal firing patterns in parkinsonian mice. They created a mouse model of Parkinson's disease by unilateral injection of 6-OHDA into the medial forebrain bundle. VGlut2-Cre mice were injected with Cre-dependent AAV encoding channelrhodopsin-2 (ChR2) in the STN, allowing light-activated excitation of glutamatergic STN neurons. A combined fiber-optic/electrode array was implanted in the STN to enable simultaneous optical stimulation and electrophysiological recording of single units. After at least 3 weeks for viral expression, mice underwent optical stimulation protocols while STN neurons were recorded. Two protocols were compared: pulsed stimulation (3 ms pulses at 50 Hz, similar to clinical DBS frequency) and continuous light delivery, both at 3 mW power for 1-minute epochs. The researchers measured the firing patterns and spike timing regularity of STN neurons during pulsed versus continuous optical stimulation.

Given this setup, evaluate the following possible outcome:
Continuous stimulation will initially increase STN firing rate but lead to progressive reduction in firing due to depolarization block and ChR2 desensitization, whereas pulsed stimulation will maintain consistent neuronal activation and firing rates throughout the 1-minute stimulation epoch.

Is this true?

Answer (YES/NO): NO